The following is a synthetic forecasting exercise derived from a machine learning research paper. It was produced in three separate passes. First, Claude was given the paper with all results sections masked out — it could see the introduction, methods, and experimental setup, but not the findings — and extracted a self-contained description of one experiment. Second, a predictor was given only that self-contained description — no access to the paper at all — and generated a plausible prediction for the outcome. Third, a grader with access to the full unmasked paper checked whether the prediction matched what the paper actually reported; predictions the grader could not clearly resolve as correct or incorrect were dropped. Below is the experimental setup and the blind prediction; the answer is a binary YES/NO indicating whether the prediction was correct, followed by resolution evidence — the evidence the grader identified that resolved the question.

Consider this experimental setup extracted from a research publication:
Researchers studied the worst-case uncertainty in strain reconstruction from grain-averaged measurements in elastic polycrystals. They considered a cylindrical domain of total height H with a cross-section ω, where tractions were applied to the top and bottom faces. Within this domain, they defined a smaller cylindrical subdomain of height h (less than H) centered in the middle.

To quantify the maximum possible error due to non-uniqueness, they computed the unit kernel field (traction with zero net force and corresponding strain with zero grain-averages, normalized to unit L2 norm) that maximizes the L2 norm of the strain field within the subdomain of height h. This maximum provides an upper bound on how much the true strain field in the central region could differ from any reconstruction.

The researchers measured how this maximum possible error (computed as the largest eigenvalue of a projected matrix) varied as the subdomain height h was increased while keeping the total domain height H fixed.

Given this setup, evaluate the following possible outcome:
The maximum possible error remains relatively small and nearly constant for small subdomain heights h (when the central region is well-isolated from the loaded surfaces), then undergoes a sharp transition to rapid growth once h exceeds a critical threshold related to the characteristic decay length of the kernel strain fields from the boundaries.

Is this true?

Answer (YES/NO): NO